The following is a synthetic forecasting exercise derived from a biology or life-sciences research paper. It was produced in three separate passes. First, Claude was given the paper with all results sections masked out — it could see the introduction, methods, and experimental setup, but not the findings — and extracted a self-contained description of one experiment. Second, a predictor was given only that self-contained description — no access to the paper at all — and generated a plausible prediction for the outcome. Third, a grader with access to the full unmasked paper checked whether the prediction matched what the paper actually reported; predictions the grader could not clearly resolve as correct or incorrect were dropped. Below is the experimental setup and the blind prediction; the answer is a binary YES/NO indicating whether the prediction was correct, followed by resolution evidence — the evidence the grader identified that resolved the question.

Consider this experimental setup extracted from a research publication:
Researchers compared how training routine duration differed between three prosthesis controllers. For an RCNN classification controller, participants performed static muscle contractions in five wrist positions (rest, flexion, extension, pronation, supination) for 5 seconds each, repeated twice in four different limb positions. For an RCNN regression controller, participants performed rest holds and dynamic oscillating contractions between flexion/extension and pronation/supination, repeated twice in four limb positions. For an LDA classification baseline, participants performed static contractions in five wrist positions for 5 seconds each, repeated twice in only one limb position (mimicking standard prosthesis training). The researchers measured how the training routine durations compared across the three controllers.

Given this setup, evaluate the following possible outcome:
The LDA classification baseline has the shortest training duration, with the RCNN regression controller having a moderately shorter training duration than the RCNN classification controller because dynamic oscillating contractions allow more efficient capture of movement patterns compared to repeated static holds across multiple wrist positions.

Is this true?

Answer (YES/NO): NO